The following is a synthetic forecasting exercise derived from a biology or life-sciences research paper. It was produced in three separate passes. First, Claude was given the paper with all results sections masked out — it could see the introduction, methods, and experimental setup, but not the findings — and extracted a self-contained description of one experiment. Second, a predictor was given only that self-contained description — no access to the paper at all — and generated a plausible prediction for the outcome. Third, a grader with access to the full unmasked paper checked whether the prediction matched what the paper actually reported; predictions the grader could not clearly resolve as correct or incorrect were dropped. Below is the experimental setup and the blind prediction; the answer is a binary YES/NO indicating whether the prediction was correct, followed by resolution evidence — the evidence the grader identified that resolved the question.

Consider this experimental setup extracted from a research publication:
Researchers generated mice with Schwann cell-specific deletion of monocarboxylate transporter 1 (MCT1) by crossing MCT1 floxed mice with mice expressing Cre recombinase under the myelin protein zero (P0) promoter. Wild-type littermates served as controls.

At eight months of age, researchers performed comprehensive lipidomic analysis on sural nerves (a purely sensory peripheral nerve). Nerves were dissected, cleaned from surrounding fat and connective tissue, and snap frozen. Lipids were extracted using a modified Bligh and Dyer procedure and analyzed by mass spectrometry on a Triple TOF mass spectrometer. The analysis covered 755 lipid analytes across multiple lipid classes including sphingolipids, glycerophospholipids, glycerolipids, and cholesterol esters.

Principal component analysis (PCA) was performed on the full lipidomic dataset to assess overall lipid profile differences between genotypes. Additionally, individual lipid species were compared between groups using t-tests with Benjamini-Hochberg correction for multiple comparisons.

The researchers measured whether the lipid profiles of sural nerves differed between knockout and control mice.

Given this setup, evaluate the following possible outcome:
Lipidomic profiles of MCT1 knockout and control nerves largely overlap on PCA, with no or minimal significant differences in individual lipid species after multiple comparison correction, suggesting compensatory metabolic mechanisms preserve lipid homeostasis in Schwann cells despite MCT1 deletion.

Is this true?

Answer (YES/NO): NO